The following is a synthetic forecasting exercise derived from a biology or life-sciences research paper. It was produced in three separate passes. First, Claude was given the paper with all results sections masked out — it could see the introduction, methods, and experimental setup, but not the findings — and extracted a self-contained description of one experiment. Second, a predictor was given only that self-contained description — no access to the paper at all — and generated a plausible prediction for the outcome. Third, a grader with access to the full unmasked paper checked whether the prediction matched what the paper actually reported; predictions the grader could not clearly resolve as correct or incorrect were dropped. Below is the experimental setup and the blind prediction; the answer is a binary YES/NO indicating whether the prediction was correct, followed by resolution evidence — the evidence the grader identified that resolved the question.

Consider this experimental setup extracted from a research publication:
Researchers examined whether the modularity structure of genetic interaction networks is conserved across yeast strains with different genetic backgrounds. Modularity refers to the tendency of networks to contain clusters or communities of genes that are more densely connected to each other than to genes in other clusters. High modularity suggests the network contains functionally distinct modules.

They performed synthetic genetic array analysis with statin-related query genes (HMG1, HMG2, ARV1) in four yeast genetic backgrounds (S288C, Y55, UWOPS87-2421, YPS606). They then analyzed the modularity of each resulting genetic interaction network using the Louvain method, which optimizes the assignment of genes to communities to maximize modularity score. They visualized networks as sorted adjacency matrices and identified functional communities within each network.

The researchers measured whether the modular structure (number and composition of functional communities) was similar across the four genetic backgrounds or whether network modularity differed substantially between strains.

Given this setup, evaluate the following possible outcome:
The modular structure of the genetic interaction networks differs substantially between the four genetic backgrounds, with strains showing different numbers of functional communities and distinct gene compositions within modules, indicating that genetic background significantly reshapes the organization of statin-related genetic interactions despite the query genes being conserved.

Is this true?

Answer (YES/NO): YES